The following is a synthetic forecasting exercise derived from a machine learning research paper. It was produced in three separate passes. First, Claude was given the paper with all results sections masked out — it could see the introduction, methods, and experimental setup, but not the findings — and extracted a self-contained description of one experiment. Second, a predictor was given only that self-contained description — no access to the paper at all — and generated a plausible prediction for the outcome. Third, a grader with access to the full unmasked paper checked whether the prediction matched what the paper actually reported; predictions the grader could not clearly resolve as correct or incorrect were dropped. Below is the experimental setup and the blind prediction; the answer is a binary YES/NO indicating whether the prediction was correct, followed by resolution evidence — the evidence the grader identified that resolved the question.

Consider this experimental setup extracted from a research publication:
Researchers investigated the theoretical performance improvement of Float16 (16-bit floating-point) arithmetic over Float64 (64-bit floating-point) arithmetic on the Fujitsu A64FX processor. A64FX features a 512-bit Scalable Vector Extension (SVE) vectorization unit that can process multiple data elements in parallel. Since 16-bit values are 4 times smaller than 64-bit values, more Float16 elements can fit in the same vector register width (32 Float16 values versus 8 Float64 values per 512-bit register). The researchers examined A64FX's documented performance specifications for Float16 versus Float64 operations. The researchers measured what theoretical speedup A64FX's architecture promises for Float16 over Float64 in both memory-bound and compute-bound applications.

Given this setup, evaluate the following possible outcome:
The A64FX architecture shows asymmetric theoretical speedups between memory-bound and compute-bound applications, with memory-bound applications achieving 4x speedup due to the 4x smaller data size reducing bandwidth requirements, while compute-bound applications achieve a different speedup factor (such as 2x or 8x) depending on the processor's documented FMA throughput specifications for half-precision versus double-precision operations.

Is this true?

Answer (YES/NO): NO